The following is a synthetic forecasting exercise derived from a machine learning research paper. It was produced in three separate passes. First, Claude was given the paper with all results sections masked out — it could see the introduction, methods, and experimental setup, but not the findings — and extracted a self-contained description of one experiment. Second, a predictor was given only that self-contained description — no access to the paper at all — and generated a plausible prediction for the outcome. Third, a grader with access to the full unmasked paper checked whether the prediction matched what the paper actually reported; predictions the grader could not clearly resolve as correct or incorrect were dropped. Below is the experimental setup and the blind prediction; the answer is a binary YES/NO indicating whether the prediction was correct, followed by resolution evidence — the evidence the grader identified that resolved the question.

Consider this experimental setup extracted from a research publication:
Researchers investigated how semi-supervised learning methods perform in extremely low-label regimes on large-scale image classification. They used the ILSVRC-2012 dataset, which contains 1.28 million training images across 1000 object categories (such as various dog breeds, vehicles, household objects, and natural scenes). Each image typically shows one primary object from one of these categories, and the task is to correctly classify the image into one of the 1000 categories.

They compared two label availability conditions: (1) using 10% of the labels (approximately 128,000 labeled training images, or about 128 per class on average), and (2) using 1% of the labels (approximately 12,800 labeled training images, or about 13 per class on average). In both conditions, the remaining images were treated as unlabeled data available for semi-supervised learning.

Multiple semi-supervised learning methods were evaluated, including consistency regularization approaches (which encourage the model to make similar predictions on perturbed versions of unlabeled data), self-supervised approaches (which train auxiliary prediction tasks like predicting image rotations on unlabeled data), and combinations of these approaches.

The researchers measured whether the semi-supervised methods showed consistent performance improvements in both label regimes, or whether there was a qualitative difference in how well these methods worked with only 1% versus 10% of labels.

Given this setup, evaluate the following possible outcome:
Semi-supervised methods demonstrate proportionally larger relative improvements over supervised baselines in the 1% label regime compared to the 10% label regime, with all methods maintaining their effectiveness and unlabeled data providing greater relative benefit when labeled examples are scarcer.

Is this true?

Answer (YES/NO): NO